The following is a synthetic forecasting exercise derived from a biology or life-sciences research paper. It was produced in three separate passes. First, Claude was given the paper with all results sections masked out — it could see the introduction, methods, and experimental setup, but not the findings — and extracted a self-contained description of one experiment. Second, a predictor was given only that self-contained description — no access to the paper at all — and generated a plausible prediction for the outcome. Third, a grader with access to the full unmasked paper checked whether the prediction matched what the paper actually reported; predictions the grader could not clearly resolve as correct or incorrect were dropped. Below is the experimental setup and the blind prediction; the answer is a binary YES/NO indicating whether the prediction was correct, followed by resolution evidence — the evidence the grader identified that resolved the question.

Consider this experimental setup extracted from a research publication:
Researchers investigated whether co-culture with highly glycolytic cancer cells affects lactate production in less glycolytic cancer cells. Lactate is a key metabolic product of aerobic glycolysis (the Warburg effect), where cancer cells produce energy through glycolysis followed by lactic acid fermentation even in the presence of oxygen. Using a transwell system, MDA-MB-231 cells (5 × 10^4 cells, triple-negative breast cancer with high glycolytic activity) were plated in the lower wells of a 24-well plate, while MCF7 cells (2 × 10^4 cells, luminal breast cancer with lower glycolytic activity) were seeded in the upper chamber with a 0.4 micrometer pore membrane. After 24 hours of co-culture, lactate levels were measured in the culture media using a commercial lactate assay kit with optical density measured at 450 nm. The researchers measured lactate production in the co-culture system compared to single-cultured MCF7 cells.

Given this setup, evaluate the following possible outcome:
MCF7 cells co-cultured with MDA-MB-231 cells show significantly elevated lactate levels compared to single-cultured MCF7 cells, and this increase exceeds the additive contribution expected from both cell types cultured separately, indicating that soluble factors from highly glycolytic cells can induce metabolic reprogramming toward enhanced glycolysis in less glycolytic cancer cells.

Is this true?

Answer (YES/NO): NO